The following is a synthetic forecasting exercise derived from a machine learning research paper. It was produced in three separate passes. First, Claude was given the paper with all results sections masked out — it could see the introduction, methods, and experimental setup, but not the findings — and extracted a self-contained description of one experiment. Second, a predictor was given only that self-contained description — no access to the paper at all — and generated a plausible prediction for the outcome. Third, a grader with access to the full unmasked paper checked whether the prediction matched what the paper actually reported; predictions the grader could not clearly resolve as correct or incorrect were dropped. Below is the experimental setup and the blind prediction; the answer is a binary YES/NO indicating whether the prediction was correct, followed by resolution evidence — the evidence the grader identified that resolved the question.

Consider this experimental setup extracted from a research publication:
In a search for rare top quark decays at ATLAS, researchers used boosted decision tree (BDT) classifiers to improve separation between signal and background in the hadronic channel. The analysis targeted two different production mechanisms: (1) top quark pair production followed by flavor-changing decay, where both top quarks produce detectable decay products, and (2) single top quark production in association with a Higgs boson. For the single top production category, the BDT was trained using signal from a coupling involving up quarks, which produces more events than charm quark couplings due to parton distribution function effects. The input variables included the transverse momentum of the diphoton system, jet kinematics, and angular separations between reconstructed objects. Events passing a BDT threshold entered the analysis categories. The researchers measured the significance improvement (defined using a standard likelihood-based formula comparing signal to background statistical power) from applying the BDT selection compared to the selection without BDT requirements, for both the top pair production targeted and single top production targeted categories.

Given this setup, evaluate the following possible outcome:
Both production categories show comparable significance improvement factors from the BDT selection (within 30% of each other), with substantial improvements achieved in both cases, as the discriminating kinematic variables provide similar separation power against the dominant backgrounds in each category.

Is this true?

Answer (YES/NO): NO